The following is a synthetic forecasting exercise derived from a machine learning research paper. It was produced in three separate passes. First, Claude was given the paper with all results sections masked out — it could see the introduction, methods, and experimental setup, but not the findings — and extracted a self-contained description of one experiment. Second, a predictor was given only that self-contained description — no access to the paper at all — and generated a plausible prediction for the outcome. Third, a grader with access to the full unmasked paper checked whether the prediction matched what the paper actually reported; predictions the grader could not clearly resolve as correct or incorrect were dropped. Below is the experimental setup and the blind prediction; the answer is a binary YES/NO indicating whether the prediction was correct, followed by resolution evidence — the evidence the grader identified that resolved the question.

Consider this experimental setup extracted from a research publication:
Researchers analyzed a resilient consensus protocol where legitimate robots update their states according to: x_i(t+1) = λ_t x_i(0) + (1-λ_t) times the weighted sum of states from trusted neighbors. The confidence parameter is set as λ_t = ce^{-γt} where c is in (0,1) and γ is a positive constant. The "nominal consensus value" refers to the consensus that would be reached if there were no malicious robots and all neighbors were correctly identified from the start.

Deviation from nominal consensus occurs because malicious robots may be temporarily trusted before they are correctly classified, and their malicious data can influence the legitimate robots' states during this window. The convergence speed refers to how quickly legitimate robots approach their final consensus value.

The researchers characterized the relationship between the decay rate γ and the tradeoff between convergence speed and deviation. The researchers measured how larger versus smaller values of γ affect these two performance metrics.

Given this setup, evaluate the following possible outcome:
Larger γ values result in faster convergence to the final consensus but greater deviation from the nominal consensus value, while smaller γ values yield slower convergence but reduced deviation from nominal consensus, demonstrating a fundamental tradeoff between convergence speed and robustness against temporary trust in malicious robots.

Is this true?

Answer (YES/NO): YES